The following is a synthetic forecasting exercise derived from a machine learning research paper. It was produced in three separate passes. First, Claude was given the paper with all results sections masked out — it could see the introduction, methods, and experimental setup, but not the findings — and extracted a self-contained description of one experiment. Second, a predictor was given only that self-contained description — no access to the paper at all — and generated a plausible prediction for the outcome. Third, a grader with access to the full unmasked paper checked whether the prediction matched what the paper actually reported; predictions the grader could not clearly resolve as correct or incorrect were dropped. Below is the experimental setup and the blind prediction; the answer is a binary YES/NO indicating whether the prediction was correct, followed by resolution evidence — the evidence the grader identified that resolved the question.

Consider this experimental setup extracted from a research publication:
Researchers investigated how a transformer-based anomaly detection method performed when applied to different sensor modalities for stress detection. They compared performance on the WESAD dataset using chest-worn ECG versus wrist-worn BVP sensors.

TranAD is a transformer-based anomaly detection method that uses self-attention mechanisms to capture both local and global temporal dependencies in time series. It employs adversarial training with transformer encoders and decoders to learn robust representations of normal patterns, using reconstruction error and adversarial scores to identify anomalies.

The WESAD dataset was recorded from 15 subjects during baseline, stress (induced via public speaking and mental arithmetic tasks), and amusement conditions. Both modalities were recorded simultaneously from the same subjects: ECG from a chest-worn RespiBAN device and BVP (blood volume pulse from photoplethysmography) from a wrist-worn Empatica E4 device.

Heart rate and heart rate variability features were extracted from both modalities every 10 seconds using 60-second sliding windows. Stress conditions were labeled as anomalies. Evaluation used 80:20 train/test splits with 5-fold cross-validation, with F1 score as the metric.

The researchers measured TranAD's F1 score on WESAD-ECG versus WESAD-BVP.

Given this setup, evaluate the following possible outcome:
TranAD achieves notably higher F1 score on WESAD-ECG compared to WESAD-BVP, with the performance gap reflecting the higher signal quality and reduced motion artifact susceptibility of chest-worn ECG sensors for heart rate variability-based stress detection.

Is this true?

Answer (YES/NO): NO